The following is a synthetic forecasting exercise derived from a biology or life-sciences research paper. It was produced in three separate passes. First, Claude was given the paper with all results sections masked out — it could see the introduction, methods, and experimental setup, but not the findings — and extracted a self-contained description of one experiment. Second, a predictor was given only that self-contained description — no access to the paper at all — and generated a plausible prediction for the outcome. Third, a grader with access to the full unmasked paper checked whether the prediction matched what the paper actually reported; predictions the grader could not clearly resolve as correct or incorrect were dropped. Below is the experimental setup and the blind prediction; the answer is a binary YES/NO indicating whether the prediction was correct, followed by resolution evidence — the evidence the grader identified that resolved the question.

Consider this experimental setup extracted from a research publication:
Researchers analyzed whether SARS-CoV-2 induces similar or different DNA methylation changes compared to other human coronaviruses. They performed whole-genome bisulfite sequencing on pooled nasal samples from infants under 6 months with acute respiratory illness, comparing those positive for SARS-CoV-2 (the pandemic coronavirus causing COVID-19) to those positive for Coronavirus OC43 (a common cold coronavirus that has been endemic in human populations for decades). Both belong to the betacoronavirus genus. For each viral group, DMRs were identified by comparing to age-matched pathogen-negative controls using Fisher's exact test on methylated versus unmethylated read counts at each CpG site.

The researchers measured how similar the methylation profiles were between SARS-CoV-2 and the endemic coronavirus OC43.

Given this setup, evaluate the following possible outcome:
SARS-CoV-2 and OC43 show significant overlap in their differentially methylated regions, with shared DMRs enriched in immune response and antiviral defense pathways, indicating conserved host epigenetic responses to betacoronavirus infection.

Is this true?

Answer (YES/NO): NO